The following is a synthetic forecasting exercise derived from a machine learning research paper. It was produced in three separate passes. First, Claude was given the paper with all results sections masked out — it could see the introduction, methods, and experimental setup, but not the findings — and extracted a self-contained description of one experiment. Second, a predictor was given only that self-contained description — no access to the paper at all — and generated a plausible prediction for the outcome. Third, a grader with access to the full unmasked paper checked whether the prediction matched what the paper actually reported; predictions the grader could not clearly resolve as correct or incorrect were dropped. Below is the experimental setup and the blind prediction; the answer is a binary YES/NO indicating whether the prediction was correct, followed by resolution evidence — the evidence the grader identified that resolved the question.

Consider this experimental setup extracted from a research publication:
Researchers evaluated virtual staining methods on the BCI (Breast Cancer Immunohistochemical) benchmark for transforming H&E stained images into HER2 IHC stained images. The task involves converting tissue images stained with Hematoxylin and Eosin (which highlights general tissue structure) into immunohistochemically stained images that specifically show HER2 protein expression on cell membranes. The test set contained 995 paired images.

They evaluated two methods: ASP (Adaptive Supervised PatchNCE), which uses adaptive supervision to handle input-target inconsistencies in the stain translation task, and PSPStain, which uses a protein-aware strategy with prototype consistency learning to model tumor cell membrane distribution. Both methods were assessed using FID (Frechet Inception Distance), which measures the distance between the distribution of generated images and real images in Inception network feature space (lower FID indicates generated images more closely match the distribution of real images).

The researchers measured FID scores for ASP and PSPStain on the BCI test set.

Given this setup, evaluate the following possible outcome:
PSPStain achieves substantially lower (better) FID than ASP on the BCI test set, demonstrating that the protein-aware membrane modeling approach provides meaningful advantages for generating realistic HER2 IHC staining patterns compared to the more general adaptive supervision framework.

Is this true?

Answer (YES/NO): YES